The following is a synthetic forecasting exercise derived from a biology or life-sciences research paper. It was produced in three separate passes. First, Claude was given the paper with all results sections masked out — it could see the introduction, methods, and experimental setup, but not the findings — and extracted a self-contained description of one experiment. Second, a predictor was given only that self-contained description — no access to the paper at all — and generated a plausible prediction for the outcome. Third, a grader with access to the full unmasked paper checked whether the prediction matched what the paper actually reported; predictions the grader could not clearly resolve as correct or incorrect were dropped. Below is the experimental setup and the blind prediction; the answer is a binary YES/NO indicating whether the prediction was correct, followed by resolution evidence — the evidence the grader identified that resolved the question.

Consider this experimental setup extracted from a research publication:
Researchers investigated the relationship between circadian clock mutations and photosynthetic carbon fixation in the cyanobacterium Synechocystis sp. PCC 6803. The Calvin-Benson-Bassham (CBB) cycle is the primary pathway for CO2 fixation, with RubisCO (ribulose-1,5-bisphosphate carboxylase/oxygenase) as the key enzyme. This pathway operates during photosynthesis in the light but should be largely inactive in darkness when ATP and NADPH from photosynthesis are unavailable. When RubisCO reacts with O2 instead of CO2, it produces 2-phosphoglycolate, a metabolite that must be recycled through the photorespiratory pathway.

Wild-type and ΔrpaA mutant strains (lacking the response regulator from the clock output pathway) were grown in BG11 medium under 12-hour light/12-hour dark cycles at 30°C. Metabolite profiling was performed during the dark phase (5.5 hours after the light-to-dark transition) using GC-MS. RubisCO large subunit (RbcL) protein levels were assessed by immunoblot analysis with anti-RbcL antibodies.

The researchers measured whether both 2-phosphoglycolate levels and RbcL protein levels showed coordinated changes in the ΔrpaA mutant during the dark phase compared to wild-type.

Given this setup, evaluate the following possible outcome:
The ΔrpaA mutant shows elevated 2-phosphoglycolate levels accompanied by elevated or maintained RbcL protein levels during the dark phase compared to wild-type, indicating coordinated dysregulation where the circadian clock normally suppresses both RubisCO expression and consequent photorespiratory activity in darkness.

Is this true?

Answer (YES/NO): YES